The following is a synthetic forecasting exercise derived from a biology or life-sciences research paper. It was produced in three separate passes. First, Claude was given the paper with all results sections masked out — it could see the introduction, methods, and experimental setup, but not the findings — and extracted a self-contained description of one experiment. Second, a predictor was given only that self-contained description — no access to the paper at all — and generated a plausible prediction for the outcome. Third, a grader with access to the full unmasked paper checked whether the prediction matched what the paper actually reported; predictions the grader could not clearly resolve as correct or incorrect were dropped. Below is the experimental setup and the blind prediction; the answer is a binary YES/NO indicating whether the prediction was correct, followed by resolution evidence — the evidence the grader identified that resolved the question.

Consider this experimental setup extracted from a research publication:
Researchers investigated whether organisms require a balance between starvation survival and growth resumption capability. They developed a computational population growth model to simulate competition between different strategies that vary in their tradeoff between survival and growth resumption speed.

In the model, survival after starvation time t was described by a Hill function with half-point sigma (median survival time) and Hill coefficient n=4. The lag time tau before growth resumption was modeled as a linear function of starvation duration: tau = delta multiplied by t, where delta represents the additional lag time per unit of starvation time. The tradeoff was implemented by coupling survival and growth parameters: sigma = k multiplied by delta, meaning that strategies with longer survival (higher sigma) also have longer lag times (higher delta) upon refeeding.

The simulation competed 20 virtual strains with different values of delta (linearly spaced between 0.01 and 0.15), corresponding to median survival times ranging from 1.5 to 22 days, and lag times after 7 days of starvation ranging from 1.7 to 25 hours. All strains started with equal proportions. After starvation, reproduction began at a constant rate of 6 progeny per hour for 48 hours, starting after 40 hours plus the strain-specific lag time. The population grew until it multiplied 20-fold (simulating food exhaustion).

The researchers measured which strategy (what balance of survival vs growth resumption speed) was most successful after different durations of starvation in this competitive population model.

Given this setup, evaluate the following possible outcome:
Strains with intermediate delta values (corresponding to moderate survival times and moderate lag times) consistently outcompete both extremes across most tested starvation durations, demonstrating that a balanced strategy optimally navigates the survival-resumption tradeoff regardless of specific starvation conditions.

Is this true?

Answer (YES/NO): NO